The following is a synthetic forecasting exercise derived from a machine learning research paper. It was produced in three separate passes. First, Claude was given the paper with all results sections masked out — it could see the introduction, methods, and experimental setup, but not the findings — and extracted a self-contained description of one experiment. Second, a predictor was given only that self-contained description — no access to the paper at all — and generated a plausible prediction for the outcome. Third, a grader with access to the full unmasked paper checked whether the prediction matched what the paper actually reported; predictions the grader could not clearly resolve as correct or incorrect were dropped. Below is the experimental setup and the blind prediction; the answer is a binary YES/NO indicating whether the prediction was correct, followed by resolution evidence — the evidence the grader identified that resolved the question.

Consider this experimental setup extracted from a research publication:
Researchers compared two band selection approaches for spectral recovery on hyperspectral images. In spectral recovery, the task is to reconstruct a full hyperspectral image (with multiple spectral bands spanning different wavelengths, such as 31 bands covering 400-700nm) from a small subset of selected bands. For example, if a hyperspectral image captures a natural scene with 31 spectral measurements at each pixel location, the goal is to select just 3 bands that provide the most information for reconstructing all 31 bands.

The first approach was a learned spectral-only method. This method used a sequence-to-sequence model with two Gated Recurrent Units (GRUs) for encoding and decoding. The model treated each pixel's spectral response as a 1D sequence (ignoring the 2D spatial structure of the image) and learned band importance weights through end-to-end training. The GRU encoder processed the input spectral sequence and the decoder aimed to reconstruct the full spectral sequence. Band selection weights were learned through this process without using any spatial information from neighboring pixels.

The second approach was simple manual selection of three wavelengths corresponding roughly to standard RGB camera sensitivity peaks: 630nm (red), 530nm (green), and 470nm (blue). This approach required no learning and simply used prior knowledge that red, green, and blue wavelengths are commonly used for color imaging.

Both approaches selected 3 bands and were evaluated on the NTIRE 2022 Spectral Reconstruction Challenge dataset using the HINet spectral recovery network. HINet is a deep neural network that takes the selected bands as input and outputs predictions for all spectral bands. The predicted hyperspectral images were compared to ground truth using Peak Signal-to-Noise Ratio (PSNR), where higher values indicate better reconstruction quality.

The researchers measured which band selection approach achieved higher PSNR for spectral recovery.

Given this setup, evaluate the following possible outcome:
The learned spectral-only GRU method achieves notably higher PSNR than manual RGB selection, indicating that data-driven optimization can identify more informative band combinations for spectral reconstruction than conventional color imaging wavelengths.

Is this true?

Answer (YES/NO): NO